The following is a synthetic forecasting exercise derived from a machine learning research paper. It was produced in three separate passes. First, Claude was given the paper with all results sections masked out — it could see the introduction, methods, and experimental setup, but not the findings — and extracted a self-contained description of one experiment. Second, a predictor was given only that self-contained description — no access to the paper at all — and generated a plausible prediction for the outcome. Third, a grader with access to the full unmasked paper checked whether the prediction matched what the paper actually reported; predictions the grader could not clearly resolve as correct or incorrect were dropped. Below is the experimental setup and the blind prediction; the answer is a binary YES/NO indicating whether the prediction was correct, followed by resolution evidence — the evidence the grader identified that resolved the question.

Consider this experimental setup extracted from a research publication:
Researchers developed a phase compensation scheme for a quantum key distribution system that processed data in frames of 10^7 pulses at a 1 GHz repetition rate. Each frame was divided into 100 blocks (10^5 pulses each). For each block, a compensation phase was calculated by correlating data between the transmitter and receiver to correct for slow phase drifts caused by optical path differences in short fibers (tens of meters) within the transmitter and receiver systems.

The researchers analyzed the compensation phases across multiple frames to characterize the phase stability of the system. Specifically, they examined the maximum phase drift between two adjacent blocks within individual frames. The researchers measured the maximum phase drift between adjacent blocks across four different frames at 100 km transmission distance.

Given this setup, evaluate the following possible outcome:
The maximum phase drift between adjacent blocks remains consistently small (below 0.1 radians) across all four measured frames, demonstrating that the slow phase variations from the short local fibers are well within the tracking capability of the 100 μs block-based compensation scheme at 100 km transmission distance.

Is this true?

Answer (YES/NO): YES